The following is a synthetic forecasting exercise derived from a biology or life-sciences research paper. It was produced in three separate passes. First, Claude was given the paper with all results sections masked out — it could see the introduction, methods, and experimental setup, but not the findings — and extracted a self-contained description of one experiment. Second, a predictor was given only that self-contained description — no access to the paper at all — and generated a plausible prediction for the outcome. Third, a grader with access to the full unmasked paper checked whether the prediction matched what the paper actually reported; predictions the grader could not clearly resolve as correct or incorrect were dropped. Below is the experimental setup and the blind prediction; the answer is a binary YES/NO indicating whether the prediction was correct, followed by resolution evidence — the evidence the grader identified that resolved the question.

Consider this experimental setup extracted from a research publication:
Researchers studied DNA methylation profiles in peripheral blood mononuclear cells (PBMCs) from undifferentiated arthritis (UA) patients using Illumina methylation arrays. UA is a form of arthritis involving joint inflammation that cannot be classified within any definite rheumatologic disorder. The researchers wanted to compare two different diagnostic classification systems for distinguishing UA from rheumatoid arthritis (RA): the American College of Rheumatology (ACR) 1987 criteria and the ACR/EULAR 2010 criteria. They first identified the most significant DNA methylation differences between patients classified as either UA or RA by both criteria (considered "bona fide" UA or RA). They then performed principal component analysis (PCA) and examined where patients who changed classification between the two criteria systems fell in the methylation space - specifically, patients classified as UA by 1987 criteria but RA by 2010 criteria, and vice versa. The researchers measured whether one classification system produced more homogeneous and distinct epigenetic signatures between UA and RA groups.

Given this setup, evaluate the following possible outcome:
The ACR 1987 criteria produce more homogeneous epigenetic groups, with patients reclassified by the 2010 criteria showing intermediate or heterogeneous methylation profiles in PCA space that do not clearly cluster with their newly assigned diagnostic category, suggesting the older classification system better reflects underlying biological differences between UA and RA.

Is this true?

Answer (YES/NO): NO